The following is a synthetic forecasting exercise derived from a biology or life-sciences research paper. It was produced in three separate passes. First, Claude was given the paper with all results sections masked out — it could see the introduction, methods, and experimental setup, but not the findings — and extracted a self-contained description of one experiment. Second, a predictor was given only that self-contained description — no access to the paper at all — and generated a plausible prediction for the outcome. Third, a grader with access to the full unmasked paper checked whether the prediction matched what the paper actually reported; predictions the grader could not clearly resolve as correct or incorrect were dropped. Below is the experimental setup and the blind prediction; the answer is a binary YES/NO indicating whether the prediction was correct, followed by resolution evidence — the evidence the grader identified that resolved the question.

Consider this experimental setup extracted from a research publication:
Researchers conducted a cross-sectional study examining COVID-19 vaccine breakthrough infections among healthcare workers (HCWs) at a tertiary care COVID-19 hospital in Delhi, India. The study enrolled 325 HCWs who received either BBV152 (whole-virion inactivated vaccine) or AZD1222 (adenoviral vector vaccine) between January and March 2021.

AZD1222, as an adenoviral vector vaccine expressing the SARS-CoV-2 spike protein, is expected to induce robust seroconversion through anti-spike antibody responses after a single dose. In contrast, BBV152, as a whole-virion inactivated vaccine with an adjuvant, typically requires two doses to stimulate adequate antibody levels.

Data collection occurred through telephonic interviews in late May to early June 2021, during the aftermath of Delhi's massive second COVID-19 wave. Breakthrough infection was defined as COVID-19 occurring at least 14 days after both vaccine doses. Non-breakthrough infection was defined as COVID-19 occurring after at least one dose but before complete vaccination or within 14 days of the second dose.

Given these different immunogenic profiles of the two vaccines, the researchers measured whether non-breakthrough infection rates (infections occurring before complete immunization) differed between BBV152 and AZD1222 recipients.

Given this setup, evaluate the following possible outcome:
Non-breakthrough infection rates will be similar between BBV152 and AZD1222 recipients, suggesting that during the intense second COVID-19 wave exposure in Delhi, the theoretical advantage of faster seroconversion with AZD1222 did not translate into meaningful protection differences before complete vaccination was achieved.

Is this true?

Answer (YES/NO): YES